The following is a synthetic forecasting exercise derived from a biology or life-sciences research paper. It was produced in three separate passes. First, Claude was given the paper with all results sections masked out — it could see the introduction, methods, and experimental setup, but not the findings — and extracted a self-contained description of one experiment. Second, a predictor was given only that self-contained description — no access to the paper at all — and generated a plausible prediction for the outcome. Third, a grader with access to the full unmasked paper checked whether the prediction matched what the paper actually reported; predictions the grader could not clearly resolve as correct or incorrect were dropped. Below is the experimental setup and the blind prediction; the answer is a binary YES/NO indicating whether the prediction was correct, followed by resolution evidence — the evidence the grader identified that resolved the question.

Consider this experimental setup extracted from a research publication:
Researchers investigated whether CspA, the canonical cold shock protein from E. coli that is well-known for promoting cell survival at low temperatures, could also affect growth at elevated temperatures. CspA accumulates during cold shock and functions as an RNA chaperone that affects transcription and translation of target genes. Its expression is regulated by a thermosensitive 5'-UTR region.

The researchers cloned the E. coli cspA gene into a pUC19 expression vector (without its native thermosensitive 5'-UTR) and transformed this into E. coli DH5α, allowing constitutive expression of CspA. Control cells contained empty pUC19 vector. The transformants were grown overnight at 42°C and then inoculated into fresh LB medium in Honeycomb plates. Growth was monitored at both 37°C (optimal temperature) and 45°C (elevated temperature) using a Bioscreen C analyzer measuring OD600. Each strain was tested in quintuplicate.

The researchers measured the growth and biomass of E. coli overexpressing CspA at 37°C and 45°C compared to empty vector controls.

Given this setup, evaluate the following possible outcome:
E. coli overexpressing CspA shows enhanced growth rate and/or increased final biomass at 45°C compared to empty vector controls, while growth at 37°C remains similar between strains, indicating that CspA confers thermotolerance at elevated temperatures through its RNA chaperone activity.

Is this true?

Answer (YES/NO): NO